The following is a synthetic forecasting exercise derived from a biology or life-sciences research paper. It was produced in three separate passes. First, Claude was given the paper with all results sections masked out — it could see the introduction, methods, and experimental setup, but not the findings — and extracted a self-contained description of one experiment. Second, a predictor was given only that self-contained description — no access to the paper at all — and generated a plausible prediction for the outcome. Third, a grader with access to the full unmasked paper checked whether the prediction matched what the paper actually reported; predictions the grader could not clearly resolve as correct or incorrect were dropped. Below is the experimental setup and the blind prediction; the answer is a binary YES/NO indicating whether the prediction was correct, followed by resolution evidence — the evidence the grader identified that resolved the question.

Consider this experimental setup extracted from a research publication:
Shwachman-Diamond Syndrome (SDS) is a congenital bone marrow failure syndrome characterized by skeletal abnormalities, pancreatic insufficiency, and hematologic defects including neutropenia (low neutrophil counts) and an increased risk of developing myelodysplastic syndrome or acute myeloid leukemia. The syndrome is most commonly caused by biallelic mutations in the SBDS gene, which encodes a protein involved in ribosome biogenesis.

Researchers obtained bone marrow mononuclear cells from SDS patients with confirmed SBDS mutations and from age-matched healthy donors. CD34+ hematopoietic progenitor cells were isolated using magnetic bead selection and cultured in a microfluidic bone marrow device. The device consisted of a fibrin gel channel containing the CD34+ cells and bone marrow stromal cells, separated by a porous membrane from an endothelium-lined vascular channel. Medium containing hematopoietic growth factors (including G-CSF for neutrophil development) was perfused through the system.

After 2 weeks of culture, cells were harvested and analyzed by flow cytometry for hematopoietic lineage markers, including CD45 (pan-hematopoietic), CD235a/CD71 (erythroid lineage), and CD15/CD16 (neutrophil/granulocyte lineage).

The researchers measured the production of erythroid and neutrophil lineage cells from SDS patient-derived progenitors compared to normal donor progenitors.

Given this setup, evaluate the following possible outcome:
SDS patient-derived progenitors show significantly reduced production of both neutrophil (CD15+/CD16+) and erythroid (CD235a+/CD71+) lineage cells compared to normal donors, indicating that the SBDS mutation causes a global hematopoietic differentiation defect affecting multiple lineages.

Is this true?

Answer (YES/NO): YES